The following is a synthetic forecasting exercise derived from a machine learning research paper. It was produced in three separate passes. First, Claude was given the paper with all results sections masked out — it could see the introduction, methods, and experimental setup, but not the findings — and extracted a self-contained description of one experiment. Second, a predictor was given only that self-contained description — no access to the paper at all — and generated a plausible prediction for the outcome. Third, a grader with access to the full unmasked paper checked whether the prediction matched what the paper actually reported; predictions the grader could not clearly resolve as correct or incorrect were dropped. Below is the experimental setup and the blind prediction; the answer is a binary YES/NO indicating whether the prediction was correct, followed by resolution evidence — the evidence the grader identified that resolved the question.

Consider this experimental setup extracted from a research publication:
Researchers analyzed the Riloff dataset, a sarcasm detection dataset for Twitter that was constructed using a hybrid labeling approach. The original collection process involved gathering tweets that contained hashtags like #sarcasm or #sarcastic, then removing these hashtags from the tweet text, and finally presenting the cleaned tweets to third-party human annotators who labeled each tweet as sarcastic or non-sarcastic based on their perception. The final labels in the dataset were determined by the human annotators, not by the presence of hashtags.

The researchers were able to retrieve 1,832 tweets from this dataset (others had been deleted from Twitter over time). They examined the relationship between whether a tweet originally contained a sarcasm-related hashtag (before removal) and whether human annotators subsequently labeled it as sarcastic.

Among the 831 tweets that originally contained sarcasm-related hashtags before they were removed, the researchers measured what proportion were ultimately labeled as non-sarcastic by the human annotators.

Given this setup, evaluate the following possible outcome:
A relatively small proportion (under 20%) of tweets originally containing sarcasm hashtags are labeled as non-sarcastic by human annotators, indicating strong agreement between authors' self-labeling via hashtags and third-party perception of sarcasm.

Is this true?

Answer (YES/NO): NO